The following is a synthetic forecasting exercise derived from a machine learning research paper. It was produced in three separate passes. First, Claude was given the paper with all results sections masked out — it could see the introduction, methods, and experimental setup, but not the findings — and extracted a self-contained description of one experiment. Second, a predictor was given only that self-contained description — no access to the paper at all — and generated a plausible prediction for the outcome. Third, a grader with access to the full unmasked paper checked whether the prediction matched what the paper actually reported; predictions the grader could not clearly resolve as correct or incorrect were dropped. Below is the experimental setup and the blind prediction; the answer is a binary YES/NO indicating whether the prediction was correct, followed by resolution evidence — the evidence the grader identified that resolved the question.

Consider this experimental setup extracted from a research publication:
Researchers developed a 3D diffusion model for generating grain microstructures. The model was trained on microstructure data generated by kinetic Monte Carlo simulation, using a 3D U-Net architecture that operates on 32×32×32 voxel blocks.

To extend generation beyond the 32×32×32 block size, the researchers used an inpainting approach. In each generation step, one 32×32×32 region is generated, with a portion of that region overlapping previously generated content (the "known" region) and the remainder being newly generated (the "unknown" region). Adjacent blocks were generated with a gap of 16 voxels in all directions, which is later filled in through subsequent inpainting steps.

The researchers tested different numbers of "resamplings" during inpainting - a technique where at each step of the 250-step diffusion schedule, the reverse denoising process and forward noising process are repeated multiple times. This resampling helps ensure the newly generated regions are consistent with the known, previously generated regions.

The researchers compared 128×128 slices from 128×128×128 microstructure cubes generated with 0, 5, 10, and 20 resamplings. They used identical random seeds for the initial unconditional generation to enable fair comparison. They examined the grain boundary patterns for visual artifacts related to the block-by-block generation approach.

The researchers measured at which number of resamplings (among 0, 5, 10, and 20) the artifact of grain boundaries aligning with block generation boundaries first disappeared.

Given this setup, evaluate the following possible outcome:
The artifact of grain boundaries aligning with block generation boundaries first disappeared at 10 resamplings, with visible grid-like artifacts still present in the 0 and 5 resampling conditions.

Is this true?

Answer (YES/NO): YES